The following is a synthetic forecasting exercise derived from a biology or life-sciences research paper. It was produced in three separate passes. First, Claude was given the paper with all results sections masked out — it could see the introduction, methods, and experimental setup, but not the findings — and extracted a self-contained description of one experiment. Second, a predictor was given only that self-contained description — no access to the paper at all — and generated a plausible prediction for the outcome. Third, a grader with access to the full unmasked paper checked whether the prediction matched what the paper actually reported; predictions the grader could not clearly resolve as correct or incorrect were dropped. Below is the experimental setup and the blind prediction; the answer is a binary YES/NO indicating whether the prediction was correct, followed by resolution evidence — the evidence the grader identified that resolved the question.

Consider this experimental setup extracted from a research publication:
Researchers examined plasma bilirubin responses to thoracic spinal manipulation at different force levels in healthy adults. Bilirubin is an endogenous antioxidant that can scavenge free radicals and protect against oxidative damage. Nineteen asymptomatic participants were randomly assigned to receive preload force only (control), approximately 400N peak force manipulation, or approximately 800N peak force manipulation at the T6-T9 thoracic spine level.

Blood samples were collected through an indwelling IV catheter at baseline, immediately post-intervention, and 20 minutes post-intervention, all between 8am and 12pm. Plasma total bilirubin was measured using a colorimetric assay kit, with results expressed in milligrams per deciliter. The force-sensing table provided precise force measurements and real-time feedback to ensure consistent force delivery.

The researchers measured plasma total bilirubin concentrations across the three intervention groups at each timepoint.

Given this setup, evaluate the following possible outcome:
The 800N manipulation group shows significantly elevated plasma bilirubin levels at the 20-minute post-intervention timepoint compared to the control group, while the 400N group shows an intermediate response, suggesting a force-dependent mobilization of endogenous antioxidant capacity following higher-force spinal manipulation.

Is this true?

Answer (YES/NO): NO